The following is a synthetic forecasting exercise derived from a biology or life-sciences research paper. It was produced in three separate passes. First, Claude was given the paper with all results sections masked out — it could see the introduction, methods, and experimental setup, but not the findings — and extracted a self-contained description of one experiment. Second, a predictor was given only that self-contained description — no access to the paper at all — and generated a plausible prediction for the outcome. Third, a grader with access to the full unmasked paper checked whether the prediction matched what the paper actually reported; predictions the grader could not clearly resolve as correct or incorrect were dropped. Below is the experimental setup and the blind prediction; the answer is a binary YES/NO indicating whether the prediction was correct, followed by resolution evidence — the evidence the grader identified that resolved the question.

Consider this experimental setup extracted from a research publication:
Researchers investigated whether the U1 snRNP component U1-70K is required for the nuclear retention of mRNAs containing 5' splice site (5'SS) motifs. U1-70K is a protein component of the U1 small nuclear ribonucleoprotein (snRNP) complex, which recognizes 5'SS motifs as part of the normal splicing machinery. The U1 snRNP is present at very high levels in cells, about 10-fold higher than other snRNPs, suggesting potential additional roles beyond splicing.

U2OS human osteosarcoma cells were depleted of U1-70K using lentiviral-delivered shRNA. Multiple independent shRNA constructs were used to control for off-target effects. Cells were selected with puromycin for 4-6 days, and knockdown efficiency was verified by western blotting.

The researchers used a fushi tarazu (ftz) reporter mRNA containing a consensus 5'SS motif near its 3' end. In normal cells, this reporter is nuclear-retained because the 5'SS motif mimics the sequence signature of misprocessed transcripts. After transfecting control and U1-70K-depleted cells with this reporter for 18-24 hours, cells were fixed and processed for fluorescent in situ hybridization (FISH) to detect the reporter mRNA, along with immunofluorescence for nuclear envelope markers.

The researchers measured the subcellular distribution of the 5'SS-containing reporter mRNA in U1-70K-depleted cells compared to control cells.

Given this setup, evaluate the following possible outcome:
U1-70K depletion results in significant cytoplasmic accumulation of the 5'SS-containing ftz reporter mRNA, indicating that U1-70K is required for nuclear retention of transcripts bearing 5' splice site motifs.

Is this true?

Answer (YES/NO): YES